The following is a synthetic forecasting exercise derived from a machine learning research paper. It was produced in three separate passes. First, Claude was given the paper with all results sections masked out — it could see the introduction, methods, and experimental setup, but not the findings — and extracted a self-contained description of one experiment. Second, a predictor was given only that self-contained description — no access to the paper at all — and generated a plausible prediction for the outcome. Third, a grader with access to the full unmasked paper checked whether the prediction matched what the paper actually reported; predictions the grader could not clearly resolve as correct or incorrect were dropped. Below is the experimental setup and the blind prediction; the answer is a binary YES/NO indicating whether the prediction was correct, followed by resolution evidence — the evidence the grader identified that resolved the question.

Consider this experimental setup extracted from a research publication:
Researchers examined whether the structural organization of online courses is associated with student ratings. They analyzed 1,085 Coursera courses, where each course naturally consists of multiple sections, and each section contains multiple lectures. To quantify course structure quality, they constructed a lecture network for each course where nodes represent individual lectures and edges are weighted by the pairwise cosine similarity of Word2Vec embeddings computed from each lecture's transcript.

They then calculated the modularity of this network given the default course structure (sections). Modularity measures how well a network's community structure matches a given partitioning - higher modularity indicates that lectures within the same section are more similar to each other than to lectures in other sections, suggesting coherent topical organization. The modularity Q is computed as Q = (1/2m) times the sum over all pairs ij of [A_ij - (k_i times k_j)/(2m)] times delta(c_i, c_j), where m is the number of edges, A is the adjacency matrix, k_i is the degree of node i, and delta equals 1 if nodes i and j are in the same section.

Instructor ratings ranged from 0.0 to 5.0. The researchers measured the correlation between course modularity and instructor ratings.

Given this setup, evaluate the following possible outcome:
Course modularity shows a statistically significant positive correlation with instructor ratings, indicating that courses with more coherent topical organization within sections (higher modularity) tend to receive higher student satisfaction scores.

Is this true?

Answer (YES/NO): YES